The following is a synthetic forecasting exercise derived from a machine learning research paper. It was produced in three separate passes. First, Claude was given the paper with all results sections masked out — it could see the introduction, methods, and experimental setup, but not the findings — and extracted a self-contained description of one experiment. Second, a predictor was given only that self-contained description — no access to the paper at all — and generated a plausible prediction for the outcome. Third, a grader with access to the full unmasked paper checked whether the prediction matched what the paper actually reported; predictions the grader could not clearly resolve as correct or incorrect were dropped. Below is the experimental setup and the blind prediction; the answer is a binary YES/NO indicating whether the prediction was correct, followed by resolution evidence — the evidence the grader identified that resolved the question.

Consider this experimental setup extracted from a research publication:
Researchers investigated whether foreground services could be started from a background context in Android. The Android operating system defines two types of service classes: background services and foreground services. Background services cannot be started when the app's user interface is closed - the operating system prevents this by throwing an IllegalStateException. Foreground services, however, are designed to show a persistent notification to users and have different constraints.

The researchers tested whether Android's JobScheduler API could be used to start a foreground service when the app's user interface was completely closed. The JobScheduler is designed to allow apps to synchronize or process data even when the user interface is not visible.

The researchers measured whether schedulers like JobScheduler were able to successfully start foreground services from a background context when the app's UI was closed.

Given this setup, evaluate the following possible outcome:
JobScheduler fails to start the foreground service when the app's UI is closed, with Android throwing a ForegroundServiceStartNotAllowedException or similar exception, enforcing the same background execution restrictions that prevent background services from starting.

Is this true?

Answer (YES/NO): NO